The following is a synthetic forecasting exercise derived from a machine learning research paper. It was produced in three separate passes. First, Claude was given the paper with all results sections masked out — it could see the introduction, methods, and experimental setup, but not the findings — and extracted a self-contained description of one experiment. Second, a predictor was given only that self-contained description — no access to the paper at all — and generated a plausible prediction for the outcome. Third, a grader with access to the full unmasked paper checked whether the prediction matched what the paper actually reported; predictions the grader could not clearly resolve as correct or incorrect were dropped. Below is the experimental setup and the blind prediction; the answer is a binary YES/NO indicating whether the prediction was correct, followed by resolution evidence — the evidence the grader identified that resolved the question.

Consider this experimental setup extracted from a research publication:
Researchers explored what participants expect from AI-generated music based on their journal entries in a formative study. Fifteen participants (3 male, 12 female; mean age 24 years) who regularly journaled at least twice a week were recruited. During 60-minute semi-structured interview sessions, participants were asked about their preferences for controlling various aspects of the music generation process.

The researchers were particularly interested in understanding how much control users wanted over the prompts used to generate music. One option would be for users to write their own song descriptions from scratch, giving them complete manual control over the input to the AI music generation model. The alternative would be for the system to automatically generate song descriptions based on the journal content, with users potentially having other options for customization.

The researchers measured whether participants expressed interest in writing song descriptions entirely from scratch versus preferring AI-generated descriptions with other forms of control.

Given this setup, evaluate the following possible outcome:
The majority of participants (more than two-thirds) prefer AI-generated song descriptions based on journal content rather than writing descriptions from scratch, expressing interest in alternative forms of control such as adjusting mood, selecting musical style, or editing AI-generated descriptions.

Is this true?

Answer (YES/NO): YES